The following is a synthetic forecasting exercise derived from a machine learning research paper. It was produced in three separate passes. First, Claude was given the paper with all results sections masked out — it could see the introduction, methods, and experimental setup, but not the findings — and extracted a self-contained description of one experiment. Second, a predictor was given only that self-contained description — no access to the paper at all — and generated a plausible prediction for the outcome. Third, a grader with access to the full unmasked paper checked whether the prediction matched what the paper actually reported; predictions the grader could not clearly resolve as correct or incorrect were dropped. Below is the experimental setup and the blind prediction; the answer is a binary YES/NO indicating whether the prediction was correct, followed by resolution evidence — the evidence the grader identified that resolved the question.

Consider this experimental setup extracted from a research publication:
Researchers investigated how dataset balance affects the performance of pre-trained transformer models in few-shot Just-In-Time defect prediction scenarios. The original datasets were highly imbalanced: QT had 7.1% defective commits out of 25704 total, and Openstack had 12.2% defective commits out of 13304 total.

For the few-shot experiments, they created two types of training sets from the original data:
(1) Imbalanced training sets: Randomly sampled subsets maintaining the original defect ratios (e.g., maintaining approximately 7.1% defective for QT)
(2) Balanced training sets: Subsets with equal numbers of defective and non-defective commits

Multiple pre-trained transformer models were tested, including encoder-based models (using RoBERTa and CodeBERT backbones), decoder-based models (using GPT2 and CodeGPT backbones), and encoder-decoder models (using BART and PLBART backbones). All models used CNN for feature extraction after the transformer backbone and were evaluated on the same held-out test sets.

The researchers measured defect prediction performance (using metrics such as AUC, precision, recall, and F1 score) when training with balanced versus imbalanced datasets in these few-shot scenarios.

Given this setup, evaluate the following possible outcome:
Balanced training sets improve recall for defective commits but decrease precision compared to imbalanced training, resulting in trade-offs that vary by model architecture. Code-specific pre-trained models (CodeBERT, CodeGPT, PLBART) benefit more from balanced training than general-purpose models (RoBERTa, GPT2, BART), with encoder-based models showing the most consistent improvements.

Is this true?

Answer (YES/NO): NO